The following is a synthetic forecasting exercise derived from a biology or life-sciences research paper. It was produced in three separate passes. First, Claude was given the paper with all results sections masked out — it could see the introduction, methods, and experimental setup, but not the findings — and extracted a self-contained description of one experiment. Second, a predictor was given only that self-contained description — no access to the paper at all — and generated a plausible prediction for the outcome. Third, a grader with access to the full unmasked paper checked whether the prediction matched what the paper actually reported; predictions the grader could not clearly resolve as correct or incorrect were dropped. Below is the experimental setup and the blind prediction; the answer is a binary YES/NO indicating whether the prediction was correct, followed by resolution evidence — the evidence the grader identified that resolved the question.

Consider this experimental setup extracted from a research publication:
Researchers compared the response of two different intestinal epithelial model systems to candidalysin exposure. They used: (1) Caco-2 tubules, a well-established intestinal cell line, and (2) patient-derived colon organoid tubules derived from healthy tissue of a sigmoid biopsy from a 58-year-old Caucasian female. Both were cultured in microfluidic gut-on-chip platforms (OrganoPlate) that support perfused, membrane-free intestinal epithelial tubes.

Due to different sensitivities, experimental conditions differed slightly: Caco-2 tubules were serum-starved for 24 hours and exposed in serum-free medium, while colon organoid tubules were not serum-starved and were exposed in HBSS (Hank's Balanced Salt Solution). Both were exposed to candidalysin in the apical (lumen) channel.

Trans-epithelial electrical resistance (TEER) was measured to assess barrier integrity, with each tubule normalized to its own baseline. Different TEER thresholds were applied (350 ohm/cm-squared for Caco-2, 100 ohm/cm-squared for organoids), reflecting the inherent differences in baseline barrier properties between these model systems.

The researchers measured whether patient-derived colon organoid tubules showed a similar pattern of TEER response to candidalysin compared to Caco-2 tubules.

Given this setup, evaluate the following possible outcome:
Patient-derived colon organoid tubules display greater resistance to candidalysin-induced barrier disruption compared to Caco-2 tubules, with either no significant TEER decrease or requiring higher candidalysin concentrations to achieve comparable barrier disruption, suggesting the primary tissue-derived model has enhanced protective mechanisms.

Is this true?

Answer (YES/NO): YES